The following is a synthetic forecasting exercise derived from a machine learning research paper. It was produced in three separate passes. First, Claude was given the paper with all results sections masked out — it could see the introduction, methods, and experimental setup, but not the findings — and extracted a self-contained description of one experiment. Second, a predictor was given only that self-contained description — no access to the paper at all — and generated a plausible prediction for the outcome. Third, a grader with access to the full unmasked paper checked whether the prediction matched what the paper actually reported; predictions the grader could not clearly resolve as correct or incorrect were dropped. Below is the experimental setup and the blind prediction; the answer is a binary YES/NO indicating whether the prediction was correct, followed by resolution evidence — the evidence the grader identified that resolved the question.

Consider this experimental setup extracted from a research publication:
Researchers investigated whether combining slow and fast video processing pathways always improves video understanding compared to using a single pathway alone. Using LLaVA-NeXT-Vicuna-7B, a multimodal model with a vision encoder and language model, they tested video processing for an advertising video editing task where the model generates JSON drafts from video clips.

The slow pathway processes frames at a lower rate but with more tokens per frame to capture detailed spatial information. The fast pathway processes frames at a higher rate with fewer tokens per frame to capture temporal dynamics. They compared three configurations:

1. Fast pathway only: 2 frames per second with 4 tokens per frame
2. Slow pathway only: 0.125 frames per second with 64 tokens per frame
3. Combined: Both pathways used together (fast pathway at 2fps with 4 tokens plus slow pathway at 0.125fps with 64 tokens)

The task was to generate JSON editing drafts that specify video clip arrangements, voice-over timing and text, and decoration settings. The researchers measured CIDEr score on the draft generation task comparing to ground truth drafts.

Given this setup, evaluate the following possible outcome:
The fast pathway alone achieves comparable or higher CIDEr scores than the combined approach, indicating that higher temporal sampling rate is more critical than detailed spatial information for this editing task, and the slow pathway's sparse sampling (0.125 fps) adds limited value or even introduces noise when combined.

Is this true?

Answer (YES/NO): NO